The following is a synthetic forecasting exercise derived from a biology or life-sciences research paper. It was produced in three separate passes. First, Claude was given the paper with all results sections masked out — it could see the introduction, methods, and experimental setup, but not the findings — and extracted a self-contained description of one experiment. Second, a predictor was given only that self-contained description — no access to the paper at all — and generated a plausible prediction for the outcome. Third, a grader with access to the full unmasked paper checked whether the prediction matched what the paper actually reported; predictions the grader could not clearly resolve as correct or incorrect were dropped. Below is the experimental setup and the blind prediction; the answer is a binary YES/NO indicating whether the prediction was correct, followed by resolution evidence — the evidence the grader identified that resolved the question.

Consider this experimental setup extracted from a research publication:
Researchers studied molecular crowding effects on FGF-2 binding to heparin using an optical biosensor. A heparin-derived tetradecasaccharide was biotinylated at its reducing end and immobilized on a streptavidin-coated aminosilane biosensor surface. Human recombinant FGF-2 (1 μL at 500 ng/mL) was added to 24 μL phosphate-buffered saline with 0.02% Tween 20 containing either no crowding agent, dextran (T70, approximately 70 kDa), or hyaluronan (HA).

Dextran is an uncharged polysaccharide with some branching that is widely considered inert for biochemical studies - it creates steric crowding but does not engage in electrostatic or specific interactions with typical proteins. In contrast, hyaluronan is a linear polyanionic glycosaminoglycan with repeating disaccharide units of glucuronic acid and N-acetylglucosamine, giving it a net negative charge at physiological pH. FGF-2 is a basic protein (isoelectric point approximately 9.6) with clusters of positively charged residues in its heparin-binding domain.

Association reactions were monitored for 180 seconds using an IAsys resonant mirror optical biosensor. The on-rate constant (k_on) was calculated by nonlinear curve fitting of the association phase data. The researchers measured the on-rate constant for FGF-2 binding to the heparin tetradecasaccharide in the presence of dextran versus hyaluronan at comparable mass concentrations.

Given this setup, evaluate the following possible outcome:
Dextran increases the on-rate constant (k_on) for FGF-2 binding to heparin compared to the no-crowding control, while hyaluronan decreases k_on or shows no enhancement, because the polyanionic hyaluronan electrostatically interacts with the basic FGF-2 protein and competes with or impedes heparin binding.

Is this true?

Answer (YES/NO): NO